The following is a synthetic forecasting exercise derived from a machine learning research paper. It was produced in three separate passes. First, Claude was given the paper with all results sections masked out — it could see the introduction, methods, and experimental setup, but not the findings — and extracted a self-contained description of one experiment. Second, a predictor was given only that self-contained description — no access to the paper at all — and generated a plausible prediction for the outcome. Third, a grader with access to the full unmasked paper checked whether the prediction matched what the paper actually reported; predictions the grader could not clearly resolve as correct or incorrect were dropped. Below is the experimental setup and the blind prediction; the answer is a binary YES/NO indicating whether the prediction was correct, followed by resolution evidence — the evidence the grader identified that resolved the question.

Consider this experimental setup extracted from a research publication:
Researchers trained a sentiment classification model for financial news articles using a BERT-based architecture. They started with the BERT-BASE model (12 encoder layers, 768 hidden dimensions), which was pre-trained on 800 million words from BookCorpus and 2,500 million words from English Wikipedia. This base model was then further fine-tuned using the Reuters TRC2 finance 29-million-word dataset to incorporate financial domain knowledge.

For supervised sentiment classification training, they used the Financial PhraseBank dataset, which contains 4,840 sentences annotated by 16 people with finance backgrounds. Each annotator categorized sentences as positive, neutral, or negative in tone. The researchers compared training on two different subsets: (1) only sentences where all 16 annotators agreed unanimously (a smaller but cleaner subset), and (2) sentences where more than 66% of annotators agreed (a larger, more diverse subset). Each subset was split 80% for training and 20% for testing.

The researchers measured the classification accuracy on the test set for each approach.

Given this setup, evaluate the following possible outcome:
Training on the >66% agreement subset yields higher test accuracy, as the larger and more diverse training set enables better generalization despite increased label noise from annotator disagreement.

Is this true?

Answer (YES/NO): NO